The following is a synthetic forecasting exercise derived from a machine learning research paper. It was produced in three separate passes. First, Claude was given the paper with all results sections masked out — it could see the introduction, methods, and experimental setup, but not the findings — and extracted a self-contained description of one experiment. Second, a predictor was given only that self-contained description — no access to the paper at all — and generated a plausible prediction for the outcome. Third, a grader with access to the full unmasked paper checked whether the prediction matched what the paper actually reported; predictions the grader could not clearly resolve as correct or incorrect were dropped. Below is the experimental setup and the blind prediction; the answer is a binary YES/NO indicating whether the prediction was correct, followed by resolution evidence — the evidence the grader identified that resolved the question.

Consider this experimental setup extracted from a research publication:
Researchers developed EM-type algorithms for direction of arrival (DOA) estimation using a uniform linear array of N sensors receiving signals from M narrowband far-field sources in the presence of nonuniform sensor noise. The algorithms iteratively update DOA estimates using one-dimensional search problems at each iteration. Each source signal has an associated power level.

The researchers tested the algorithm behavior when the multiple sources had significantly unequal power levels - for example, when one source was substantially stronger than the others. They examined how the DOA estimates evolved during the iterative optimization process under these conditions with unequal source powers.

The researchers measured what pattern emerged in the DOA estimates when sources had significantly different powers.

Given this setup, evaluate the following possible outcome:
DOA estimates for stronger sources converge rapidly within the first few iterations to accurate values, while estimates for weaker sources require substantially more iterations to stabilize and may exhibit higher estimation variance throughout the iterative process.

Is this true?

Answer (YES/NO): NO